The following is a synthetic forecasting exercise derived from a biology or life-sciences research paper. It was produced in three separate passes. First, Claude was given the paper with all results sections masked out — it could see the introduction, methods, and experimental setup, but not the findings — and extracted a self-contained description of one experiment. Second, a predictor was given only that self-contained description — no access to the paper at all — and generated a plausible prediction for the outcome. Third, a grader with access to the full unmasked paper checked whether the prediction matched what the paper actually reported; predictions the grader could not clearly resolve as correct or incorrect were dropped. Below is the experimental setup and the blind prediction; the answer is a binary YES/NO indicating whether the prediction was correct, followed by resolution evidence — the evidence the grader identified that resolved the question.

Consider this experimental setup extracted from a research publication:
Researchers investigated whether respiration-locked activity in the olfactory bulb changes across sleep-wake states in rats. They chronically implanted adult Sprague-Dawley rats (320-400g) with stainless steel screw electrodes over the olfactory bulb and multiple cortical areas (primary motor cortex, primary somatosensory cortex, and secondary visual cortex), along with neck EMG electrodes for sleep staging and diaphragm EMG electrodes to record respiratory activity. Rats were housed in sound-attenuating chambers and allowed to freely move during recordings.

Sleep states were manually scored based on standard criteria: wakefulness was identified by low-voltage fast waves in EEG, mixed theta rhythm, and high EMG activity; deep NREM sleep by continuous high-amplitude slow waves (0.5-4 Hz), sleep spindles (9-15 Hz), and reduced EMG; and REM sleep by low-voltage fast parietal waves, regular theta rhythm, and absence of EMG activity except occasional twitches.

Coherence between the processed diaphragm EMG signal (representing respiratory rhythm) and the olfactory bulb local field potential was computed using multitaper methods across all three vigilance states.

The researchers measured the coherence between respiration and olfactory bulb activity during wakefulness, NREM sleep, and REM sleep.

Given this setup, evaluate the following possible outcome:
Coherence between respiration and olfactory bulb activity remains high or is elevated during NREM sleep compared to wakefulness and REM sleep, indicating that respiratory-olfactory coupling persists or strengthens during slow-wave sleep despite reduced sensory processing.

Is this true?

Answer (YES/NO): NO